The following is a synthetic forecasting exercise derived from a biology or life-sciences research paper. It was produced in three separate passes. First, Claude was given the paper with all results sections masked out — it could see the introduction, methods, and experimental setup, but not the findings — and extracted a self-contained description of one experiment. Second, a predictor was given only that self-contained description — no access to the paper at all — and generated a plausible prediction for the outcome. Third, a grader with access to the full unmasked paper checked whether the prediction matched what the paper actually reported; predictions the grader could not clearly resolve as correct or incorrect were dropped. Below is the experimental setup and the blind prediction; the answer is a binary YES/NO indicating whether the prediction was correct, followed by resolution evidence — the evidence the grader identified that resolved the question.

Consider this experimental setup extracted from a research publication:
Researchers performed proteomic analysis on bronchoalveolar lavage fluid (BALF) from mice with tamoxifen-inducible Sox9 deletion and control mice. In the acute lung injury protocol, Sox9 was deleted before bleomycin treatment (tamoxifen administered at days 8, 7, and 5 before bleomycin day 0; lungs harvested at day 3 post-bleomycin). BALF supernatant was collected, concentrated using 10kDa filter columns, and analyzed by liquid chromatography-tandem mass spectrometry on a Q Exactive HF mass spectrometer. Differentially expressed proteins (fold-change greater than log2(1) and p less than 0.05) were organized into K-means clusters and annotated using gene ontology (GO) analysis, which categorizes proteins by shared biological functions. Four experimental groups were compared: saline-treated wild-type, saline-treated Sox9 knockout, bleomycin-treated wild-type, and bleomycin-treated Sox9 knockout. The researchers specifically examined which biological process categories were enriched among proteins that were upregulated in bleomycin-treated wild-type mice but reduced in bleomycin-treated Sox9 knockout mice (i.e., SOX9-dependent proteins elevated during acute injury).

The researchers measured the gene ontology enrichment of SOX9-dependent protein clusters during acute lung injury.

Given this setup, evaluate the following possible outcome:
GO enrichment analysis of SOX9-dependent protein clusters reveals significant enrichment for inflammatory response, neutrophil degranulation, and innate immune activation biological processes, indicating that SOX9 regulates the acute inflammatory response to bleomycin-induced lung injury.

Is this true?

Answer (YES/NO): NO